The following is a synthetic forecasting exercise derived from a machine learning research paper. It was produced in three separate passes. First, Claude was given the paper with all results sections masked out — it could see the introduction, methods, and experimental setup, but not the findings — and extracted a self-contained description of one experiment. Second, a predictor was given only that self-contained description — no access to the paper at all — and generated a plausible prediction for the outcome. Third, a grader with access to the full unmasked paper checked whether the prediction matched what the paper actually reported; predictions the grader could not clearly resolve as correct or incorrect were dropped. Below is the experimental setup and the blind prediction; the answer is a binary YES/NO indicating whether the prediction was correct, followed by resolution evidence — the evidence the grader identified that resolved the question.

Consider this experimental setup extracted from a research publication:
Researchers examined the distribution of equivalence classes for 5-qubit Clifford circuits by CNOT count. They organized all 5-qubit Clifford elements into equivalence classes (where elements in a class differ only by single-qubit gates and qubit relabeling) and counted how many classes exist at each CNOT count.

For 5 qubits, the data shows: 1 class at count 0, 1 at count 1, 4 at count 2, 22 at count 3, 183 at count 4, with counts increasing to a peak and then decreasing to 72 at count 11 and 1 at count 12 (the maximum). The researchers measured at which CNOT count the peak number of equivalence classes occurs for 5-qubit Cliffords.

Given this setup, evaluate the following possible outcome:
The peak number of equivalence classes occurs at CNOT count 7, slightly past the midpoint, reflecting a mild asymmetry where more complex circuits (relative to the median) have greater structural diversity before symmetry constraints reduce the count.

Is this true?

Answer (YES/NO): NO